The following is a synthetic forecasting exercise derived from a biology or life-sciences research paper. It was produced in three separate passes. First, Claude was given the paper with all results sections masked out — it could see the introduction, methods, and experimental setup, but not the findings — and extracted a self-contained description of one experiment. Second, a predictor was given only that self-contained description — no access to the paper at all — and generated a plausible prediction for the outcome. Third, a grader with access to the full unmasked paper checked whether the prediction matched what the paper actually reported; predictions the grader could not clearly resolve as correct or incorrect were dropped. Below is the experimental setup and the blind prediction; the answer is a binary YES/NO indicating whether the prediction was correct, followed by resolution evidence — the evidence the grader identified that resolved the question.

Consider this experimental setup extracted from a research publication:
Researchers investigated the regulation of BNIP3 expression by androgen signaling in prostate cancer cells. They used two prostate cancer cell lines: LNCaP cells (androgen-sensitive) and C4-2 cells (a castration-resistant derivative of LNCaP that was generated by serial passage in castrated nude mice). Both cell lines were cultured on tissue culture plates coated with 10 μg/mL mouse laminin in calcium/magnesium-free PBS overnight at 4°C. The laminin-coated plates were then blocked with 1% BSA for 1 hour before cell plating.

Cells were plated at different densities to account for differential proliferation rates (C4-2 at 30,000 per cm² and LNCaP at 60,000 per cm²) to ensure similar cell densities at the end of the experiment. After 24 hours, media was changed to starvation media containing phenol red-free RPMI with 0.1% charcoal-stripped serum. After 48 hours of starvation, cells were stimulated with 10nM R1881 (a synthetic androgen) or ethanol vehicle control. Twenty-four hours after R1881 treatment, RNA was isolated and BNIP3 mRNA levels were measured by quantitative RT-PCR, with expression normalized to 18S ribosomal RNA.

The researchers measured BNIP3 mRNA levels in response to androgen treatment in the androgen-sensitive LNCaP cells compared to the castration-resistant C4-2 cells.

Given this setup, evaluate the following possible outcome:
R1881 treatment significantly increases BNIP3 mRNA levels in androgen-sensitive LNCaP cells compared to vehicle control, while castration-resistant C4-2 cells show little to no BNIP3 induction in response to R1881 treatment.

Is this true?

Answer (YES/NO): NO